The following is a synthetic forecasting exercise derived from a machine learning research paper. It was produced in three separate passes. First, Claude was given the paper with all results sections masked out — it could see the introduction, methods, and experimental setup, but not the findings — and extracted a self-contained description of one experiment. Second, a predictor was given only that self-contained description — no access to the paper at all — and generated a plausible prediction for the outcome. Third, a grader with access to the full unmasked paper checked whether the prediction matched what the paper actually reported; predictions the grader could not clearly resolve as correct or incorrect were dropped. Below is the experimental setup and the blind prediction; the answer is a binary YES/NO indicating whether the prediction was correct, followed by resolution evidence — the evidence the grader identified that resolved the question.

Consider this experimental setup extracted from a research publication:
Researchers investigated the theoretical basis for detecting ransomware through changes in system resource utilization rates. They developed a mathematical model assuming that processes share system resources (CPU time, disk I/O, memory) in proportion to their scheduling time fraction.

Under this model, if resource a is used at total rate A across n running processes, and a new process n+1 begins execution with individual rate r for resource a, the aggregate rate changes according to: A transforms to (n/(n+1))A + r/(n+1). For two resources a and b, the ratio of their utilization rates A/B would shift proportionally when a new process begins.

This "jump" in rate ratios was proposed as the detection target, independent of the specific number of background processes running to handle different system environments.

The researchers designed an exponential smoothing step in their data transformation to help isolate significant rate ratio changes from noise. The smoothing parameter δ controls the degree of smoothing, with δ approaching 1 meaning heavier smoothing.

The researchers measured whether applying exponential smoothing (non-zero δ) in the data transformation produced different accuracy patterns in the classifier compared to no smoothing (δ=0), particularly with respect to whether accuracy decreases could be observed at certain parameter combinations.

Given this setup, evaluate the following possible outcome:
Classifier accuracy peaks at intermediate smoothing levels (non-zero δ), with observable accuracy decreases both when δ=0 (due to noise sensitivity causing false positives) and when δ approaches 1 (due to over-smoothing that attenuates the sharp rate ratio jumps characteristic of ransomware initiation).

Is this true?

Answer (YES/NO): NO